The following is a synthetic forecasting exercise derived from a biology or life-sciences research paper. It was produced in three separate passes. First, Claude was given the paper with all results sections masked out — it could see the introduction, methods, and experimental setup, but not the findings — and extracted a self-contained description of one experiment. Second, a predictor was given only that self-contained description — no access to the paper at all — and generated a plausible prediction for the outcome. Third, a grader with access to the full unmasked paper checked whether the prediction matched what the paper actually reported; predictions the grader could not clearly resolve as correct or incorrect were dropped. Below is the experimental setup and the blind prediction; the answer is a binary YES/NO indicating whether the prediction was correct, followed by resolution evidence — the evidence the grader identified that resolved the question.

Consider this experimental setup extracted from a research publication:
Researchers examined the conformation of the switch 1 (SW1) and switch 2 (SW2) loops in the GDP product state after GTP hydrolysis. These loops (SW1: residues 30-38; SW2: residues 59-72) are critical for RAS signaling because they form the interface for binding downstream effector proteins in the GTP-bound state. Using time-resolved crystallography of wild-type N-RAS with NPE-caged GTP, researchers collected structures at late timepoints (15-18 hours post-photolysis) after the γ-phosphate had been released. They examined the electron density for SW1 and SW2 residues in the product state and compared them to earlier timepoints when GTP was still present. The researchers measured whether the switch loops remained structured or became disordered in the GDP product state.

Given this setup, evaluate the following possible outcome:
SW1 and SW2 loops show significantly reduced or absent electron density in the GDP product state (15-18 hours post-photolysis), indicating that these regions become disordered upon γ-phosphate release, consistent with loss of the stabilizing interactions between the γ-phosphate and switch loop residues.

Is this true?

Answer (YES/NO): YES